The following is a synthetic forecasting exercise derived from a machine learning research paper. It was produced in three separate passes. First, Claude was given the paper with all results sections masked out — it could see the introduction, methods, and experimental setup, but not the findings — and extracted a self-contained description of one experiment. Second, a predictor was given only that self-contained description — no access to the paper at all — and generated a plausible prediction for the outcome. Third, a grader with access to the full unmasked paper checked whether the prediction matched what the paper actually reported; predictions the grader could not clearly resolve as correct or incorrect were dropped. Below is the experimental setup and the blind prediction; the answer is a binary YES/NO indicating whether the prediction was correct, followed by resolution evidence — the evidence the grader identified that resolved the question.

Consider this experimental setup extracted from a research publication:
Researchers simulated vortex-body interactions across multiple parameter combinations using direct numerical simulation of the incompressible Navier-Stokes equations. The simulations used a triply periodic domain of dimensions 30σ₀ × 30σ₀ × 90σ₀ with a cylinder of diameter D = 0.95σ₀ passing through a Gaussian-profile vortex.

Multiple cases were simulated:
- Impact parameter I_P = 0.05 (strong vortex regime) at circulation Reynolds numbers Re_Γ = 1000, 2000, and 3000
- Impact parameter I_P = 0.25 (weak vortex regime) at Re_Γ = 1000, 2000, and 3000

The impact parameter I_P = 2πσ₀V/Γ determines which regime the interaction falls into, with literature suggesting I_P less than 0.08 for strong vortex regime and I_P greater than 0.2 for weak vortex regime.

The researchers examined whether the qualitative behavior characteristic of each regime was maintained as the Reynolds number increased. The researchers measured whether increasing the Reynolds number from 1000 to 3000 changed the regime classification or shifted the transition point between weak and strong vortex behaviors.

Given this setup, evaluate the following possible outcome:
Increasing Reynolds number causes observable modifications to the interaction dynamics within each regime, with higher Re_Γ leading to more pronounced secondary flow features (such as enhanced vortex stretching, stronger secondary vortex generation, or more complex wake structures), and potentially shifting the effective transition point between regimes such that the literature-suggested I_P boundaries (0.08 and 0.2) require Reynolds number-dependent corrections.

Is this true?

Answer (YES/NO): NO